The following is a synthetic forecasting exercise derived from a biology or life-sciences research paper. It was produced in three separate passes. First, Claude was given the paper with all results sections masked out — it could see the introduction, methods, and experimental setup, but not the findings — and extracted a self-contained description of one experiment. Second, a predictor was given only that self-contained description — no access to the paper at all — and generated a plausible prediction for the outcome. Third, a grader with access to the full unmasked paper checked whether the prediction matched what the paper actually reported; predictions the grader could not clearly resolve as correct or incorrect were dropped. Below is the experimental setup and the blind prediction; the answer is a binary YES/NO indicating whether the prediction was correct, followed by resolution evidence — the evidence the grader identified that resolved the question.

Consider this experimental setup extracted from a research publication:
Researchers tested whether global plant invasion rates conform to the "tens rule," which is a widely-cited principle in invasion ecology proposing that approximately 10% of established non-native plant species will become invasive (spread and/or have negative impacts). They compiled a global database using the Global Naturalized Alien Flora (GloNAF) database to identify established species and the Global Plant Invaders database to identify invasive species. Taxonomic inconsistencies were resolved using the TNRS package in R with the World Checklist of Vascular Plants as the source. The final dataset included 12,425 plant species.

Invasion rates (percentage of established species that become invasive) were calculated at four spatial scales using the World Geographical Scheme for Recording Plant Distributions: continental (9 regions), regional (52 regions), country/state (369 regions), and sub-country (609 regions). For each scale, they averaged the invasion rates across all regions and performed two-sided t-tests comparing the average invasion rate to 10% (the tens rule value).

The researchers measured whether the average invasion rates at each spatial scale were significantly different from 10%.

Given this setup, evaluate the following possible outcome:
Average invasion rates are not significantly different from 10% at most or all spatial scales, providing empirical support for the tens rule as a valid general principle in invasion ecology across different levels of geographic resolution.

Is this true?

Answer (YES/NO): NO